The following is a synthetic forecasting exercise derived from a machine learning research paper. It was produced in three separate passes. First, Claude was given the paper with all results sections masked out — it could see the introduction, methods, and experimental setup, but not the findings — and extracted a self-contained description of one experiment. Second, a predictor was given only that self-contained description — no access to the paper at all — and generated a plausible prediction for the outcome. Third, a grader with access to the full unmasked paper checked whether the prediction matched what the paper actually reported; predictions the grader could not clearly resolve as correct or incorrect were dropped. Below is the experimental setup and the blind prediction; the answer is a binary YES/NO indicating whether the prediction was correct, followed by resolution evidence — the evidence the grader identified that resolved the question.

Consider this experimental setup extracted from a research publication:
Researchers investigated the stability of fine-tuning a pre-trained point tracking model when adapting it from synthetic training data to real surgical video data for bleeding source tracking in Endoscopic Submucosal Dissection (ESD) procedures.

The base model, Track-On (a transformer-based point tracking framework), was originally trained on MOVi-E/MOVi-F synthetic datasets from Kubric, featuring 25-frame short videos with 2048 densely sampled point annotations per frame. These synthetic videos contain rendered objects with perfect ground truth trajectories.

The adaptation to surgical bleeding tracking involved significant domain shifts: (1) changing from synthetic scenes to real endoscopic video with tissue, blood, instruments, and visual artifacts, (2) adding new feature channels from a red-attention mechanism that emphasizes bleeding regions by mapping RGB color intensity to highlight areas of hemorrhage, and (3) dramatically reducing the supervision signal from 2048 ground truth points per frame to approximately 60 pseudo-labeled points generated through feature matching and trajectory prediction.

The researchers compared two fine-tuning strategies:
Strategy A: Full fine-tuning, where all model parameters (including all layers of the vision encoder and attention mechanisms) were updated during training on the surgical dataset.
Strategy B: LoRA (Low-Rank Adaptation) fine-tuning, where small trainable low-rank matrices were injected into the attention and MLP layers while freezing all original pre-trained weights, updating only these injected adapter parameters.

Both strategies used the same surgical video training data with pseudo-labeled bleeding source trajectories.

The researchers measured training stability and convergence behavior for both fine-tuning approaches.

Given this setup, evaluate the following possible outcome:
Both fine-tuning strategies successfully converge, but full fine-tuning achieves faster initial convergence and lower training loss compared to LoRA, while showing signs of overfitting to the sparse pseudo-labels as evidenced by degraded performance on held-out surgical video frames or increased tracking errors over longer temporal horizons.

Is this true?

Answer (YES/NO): NO